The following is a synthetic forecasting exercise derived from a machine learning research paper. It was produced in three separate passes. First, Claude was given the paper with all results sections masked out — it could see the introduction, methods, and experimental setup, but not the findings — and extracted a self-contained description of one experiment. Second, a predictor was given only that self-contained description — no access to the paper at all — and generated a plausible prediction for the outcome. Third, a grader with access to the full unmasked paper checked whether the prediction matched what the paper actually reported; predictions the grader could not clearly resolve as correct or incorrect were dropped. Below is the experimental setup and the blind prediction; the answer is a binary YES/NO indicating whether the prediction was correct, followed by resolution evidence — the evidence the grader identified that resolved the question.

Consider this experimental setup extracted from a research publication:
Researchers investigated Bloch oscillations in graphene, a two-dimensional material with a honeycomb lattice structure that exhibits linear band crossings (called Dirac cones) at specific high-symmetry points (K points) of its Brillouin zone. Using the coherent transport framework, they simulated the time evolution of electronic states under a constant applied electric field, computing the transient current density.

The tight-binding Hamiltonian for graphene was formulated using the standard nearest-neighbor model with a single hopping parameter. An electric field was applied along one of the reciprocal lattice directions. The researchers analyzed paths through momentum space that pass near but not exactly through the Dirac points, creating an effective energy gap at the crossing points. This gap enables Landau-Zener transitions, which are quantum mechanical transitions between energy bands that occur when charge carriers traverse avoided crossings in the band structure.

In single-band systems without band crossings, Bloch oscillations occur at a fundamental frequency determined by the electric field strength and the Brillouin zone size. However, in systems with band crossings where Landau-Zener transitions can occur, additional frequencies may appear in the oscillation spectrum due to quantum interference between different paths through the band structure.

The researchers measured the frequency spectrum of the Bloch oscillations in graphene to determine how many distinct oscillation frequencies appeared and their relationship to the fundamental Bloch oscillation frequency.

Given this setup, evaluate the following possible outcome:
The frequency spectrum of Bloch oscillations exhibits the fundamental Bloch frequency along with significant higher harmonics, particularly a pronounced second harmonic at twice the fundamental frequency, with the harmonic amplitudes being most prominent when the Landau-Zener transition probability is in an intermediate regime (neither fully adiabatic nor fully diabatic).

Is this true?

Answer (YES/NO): NO